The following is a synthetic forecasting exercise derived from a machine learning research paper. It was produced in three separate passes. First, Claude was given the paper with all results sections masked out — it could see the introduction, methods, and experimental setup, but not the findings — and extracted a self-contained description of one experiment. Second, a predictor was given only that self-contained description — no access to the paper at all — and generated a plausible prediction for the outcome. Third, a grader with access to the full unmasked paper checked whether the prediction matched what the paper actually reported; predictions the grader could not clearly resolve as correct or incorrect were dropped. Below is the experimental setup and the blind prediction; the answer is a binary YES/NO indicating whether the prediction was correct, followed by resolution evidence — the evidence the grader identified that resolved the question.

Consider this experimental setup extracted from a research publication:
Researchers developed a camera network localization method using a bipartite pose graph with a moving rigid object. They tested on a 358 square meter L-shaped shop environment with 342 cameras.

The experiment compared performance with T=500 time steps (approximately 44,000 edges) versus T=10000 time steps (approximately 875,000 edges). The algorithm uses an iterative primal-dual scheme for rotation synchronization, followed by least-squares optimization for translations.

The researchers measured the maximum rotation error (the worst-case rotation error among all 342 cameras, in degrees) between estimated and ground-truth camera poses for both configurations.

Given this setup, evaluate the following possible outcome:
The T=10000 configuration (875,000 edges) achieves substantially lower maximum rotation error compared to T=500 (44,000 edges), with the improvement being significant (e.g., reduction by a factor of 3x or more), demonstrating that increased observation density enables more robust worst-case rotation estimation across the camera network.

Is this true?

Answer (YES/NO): YES